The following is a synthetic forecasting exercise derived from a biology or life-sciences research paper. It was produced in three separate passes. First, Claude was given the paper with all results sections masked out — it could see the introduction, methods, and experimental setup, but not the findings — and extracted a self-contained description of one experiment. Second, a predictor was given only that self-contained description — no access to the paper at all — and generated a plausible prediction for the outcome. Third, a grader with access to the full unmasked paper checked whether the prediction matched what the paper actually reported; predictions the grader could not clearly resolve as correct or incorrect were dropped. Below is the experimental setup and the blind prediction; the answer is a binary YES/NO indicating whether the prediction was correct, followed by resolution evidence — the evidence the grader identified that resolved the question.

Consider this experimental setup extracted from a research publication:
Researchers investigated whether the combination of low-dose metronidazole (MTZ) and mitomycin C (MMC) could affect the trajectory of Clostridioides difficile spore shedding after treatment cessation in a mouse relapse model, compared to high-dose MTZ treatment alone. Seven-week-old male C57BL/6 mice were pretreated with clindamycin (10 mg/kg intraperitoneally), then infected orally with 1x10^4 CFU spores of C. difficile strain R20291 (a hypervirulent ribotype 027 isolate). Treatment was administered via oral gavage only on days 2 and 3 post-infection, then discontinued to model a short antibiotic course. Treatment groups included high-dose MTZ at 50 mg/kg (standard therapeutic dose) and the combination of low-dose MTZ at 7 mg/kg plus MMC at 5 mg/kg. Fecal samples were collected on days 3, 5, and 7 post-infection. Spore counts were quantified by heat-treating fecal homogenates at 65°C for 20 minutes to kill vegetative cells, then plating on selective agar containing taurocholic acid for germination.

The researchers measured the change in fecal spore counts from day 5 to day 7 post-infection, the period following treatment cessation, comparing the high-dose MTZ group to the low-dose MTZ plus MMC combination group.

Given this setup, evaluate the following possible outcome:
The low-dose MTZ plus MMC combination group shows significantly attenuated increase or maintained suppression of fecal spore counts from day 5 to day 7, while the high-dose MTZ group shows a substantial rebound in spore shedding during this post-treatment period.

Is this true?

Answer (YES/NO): NO